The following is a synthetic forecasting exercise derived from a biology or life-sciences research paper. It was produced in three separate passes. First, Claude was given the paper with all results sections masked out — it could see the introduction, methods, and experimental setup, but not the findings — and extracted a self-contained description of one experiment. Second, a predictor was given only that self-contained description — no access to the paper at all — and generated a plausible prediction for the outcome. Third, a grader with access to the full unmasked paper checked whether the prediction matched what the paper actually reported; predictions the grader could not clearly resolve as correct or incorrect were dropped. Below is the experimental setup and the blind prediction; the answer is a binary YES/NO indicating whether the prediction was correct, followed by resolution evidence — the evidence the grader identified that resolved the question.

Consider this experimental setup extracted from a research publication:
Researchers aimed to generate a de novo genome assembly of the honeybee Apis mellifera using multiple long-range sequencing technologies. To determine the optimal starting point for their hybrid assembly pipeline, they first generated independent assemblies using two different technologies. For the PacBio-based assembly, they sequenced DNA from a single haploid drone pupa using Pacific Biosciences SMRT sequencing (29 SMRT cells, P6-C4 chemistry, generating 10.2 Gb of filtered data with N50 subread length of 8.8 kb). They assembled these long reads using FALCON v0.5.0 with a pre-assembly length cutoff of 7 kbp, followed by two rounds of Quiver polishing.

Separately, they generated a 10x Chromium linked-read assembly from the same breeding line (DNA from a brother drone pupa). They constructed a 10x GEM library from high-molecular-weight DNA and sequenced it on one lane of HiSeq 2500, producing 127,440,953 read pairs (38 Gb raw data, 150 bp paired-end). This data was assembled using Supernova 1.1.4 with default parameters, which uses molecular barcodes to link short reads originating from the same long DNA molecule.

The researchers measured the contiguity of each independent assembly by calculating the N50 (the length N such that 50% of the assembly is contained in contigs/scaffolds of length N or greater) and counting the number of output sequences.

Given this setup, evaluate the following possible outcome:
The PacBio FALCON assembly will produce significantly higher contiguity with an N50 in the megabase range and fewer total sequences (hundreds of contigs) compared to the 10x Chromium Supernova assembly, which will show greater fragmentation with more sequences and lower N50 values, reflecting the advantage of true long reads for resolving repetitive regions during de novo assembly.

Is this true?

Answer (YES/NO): YES